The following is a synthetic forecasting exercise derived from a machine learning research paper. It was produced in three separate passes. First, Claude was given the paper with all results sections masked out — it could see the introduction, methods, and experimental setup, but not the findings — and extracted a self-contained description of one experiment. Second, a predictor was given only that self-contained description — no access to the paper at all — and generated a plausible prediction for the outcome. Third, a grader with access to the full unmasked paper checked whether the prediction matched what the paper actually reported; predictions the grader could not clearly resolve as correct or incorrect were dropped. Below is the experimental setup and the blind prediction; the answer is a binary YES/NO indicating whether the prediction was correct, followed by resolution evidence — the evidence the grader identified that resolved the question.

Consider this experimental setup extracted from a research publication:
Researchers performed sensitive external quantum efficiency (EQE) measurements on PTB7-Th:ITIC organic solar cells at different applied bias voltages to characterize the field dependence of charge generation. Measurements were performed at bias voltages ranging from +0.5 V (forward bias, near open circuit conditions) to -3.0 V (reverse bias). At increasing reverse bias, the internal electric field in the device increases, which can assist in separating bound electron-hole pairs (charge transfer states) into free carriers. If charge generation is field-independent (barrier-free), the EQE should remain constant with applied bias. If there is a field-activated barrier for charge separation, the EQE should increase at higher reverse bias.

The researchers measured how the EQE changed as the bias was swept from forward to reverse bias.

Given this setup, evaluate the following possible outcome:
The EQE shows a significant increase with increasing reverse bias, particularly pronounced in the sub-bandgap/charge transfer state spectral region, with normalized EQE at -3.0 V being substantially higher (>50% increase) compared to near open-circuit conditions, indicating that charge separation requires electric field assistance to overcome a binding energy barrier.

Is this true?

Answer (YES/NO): NO